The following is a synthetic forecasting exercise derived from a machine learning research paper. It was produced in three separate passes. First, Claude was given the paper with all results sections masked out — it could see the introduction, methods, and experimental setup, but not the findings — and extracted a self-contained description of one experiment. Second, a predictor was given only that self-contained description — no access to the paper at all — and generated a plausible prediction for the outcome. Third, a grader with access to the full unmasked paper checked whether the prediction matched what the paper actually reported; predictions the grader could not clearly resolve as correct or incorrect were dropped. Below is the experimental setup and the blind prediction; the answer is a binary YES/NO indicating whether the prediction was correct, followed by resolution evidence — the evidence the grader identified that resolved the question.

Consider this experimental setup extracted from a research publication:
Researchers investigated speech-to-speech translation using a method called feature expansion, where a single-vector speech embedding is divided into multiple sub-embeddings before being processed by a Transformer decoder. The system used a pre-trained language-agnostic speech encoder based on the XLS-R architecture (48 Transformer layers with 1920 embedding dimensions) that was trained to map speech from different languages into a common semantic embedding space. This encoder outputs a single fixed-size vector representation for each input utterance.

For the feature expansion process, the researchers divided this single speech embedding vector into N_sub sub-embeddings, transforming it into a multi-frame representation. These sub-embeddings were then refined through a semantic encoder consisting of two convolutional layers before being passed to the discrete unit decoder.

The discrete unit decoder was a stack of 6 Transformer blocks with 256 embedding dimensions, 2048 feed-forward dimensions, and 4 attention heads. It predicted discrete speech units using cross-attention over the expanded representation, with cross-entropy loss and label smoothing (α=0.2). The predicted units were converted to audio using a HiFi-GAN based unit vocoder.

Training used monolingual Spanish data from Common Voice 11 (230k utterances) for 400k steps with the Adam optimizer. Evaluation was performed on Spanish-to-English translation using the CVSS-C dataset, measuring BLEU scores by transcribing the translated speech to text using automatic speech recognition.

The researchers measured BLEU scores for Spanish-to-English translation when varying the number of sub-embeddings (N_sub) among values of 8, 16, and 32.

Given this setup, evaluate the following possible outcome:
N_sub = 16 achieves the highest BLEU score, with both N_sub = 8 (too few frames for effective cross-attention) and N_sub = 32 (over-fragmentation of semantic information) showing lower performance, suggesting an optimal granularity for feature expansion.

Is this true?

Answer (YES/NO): YES